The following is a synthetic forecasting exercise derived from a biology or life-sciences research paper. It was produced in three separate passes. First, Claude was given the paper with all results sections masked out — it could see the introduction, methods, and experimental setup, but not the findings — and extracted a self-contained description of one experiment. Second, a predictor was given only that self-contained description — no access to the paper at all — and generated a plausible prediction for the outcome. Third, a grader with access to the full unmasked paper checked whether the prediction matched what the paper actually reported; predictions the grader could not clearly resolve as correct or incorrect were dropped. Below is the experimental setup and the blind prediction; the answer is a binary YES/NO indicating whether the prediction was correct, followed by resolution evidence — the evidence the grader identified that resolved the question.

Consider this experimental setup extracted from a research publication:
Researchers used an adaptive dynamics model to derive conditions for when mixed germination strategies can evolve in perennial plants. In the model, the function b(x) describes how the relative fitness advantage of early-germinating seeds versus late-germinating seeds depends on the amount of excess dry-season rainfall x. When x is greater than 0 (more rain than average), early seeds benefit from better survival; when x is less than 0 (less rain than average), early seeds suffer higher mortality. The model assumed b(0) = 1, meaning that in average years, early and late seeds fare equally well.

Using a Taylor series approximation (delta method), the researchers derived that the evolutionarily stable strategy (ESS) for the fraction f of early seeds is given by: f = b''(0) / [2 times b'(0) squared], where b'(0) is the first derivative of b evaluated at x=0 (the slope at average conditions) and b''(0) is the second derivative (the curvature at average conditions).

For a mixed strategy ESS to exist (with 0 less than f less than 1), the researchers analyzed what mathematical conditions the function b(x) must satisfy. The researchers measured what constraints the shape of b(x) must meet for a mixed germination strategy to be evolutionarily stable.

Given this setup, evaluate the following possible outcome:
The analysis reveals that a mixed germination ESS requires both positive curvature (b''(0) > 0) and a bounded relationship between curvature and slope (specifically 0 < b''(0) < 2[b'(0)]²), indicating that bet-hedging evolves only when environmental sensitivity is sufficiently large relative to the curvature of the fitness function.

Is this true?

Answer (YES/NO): YES